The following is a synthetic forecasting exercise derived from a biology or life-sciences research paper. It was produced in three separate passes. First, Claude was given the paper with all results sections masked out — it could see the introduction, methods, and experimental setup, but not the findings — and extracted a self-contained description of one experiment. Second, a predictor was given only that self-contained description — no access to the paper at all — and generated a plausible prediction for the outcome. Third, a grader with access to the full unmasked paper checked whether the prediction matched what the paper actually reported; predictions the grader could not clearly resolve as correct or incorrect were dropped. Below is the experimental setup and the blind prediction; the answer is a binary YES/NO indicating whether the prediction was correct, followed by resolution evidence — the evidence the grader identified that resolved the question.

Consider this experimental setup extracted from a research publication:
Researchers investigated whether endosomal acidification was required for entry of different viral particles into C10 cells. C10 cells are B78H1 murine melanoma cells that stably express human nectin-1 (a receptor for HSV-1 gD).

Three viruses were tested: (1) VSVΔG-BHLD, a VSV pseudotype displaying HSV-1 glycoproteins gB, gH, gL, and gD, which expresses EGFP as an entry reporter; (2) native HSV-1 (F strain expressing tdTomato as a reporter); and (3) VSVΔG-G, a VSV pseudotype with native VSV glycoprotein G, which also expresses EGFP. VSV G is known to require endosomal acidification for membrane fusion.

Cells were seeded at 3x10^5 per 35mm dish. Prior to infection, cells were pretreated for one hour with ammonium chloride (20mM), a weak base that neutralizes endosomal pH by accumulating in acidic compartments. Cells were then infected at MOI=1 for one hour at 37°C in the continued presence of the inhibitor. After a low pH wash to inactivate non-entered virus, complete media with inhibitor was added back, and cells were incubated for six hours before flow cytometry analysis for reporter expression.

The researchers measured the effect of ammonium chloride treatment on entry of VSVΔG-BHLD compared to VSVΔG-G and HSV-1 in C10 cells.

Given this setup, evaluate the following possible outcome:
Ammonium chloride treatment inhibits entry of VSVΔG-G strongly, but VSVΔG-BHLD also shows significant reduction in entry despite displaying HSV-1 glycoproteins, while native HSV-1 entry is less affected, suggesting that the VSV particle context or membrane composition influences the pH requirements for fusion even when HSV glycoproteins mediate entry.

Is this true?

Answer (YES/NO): NO